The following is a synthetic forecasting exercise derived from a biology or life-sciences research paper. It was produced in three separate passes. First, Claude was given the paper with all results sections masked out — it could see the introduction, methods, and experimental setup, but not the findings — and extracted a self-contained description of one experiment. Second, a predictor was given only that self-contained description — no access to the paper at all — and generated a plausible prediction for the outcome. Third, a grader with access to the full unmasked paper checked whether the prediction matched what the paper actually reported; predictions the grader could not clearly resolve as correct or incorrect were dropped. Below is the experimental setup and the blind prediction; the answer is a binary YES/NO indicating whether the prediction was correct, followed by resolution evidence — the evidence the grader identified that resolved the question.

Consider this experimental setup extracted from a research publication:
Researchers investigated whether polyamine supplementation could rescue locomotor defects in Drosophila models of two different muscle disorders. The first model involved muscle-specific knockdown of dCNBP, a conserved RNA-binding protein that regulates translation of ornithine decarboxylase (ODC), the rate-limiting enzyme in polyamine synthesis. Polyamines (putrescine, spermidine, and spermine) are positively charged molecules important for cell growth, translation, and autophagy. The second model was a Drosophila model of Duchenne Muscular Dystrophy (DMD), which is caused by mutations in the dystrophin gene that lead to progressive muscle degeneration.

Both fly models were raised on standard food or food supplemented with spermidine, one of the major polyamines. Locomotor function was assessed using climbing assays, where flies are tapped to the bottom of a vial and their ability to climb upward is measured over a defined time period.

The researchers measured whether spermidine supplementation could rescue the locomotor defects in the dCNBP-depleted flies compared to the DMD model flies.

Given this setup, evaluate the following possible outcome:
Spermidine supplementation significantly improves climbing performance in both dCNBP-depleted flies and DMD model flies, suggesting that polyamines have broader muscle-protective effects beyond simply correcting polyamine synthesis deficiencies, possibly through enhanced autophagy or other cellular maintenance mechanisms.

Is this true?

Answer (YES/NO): NO